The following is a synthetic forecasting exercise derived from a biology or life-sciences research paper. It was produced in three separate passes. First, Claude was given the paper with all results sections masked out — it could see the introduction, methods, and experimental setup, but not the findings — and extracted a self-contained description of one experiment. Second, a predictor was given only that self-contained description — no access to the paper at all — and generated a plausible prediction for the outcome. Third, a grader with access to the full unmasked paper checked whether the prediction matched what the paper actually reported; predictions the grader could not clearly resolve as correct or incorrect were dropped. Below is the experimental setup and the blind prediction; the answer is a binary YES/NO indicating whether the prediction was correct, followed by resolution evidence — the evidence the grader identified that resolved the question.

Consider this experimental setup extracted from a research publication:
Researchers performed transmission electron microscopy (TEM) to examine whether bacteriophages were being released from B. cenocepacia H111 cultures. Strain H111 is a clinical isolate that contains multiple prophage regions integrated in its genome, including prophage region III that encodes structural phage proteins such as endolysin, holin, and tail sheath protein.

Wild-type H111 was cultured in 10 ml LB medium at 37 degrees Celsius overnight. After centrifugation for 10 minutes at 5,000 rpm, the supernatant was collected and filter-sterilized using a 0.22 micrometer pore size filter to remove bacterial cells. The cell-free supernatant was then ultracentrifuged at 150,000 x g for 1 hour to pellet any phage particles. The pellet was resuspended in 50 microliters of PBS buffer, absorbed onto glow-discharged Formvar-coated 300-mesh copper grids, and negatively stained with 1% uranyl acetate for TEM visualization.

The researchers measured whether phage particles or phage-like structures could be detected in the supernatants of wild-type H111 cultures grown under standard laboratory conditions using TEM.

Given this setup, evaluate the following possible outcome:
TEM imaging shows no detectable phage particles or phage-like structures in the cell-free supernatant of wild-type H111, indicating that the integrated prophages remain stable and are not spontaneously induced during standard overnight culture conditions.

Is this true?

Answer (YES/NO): NO